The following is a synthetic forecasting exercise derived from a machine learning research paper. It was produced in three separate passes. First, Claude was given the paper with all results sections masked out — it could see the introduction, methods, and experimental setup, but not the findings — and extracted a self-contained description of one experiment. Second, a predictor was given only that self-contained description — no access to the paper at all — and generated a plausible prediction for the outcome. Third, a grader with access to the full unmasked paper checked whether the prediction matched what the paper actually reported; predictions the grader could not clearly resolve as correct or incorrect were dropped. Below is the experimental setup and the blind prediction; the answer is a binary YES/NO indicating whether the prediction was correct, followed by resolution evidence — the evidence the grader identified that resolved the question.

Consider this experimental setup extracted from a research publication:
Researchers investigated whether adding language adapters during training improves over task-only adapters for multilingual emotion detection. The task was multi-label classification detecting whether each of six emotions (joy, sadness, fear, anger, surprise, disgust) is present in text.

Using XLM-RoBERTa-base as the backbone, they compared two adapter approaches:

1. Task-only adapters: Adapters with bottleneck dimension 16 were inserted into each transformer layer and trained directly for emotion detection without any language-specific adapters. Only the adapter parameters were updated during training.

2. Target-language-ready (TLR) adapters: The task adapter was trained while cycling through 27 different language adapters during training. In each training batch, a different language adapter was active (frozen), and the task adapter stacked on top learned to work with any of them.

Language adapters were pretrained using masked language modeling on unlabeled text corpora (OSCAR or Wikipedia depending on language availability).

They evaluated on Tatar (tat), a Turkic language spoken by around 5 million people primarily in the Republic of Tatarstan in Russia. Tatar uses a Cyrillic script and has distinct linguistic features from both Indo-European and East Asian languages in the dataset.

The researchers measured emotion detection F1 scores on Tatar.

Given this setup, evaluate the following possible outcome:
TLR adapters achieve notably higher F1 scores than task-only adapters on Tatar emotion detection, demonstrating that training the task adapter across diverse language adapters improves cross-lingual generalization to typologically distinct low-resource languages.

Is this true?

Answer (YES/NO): NO